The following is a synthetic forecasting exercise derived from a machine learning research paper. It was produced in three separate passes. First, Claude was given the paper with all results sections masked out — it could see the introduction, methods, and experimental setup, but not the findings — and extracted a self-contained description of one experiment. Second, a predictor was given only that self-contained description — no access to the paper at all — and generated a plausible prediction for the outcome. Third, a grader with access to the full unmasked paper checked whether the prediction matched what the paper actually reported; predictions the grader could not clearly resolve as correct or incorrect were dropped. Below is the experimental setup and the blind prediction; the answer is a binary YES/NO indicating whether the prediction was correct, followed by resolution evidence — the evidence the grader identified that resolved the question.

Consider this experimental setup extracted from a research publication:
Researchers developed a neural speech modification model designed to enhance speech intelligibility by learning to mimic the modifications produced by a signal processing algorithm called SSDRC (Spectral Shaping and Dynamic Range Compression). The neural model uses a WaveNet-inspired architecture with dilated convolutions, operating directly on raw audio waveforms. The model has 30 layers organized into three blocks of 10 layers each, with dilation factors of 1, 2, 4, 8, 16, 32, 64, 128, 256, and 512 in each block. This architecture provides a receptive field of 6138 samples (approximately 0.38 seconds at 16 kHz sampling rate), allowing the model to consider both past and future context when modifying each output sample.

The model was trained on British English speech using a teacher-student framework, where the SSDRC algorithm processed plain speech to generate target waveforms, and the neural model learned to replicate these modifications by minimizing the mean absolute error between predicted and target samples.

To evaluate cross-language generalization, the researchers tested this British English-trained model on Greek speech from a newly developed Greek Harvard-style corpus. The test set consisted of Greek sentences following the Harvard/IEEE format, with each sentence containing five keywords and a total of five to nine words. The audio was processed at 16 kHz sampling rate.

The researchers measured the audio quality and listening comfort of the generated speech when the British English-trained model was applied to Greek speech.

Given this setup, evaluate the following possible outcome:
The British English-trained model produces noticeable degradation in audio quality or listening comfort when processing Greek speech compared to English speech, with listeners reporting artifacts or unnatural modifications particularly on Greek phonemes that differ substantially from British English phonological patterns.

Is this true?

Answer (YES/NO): NO